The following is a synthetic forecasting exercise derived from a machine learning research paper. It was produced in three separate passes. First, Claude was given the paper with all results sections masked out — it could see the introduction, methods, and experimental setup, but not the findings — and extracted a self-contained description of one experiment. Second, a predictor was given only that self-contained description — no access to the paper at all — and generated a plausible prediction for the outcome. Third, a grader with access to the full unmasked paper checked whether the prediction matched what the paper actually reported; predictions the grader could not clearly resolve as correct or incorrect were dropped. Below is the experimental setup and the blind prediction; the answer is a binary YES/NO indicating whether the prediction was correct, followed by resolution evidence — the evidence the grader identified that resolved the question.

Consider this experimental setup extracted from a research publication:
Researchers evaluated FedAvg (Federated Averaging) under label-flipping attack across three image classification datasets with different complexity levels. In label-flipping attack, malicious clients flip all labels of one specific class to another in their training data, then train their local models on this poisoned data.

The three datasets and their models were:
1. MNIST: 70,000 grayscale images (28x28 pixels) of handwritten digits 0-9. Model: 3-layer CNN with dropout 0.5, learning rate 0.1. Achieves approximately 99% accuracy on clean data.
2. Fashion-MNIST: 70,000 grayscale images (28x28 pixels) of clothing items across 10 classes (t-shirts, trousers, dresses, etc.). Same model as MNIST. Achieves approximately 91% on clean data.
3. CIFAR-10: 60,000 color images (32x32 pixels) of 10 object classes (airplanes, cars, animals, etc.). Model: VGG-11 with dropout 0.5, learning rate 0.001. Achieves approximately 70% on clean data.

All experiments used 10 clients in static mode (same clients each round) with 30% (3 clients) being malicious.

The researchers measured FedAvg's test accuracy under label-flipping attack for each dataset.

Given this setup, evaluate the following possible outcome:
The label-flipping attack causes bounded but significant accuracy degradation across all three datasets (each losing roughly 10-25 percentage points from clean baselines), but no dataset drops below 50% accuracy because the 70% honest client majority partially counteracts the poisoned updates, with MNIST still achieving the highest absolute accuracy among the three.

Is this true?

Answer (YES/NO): NO